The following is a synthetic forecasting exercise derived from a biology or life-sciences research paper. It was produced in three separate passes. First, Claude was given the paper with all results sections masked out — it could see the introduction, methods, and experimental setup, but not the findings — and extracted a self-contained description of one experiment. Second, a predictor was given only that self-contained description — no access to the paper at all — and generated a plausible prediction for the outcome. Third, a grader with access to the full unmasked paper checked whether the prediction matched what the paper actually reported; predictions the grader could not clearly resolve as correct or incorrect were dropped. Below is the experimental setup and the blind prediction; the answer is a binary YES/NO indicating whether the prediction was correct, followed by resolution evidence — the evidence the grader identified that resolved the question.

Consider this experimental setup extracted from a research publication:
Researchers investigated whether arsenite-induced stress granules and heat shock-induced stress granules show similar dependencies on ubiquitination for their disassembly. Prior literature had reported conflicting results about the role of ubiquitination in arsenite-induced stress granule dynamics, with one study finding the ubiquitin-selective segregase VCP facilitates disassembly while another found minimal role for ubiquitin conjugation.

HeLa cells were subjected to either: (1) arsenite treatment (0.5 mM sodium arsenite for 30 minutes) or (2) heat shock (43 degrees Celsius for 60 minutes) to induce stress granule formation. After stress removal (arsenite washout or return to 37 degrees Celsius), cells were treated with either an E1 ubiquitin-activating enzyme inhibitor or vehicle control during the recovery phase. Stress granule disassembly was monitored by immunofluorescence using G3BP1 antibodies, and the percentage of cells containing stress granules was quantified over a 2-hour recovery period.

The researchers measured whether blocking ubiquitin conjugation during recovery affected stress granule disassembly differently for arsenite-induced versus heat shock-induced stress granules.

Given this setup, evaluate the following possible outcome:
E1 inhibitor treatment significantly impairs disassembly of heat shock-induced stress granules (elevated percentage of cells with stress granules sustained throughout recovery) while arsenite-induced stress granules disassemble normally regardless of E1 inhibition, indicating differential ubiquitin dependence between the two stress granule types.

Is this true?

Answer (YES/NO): YES